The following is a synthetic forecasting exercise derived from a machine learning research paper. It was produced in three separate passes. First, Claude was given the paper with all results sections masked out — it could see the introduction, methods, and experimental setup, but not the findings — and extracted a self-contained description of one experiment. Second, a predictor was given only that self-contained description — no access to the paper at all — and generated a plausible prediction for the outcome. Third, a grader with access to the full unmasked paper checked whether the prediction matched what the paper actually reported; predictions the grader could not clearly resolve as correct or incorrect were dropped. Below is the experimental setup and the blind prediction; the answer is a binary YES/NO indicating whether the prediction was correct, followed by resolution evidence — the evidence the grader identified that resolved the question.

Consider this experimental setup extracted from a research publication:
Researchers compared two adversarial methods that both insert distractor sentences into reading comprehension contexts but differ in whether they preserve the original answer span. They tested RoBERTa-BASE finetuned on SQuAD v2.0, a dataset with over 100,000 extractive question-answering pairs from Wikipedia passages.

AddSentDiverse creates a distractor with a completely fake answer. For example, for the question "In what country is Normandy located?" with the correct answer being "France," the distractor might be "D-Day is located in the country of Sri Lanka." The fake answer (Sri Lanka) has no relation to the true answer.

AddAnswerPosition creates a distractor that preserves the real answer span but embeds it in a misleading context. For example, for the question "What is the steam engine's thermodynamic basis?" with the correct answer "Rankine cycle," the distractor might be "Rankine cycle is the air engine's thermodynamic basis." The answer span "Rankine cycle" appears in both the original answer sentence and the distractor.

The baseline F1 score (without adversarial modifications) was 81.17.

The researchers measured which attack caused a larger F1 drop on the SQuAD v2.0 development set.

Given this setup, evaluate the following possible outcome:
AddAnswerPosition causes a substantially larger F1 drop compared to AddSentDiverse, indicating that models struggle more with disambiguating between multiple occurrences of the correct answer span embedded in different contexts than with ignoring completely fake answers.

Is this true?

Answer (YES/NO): NO